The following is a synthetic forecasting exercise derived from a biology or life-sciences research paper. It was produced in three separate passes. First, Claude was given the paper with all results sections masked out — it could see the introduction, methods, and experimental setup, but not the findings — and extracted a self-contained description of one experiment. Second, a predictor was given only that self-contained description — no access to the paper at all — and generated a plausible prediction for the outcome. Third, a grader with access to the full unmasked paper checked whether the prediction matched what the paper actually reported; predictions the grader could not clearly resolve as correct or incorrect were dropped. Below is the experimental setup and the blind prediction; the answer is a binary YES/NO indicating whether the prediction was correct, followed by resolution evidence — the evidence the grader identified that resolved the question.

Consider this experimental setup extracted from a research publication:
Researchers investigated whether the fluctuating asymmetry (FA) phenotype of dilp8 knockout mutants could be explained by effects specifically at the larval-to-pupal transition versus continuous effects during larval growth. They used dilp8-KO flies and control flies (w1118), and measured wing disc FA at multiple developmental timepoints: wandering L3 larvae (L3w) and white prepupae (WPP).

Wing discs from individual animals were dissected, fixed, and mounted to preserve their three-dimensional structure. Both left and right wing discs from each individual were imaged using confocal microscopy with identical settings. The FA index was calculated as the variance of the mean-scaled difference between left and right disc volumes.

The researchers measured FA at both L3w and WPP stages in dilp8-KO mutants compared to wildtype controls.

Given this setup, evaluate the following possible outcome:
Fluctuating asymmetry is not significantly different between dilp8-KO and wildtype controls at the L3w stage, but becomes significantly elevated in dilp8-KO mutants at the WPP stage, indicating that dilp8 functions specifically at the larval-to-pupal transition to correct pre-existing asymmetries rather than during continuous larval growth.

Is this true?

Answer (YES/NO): NO